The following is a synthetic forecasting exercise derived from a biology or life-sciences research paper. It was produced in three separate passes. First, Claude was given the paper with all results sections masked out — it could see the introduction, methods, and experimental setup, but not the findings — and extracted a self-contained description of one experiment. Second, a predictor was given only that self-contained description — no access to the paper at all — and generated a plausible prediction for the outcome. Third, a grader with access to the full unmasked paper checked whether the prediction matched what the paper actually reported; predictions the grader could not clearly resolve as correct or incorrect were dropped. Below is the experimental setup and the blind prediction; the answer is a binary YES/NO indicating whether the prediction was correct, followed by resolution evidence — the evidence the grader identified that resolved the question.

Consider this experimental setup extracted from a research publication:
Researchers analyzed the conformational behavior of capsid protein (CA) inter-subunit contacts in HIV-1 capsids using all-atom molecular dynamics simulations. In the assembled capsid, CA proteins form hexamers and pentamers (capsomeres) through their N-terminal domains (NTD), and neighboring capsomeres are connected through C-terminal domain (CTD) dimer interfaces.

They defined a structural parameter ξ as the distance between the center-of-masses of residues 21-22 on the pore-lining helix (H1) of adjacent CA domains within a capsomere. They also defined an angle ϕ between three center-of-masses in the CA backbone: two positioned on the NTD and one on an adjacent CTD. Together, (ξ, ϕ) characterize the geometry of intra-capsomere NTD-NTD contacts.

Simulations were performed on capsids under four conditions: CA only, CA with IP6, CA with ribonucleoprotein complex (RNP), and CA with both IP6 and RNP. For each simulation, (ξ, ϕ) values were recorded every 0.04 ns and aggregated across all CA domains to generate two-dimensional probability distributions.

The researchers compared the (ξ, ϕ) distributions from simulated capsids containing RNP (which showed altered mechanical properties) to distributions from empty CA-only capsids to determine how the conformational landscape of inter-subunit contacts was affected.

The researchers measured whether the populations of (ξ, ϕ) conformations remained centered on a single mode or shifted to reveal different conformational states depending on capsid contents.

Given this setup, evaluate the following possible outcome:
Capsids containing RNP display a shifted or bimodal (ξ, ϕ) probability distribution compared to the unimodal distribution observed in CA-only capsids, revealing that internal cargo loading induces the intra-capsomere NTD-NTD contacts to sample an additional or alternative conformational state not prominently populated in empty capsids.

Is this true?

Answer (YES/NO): YES